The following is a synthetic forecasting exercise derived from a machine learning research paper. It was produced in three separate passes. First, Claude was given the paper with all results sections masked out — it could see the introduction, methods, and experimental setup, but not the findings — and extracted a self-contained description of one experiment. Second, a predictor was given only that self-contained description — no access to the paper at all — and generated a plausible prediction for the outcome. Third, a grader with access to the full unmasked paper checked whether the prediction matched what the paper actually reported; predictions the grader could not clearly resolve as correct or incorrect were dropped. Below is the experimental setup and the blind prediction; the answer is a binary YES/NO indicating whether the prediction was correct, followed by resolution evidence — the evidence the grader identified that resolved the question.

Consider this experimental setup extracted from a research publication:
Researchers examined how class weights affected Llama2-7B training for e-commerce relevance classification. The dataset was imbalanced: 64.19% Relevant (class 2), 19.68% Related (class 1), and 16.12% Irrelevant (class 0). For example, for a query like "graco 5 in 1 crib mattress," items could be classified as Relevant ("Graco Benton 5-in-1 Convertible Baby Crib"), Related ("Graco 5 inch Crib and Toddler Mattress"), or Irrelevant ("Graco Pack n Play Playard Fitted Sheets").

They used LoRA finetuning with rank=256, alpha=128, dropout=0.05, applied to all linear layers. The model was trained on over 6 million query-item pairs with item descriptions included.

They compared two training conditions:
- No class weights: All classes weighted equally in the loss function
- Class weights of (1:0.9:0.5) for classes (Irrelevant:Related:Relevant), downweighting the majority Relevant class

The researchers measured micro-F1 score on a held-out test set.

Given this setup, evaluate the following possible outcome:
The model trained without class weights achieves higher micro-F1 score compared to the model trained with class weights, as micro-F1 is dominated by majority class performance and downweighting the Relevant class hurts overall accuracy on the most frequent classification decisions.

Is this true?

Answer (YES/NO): YES